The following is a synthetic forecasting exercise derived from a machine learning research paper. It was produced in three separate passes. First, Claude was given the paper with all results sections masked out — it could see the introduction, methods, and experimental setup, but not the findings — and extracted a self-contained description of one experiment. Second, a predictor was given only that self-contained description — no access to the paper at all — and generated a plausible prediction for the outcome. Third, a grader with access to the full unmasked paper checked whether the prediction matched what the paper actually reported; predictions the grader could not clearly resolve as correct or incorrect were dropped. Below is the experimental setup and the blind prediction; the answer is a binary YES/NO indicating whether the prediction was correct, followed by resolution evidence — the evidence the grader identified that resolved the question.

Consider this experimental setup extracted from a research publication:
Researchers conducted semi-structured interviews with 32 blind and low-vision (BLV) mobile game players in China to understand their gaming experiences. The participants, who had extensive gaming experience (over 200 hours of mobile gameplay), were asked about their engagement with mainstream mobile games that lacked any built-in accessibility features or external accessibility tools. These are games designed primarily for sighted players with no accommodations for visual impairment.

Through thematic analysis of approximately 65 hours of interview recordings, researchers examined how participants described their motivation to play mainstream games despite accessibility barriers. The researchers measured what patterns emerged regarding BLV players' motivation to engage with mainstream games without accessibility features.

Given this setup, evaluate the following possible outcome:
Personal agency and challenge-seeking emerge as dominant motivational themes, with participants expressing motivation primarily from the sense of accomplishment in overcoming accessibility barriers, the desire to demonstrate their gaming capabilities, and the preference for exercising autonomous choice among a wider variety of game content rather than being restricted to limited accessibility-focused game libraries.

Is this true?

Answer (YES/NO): NO